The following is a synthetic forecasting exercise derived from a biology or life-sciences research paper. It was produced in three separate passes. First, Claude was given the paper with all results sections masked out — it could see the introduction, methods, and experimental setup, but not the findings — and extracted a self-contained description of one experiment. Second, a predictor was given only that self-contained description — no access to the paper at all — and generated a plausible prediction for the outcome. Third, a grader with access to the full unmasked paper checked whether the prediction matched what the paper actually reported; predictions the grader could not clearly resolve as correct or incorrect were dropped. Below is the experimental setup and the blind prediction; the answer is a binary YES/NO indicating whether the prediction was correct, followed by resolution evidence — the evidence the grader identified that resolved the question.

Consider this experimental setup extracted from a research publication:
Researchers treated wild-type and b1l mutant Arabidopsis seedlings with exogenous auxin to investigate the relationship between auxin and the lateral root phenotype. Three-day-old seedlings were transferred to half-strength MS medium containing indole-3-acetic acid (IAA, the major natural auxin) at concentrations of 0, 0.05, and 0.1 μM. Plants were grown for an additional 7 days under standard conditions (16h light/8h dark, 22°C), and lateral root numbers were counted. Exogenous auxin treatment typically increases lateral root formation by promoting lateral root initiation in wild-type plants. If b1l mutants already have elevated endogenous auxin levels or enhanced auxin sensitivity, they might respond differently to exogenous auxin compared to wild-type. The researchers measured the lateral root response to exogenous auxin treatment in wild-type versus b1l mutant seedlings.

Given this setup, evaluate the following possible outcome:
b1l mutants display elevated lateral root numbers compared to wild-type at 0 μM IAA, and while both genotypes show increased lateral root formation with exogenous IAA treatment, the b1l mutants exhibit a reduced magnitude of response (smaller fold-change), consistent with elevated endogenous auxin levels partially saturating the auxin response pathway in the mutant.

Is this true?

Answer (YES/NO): YES